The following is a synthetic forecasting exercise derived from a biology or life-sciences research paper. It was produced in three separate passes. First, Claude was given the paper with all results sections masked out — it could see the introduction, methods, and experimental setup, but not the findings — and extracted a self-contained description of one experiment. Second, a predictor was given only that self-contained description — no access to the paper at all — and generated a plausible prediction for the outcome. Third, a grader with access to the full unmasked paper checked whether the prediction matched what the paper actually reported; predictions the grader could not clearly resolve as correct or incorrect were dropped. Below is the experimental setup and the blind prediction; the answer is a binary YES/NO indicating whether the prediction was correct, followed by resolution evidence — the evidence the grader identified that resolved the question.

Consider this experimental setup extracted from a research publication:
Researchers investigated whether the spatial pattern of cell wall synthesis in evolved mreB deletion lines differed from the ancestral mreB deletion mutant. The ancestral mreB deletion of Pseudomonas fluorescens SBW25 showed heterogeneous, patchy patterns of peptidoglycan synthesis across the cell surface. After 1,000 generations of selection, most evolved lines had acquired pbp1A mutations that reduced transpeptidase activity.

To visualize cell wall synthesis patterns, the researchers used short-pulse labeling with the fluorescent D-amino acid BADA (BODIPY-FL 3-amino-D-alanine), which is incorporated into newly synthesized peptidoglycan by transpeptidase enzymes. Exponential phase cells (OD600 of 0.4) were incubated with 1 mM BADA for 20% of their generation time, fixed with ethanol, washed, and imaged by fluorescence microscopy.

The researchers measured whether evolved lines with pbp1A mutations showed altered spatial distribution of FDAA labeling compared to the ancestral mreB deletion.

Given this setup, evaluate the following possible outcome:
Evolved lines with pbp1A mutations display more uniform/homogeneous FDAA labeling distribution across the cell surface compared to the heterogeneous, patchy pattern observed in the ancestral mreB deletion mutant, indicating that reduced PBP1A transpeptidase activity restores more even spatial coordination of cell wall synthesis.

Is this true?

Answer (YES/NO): YES